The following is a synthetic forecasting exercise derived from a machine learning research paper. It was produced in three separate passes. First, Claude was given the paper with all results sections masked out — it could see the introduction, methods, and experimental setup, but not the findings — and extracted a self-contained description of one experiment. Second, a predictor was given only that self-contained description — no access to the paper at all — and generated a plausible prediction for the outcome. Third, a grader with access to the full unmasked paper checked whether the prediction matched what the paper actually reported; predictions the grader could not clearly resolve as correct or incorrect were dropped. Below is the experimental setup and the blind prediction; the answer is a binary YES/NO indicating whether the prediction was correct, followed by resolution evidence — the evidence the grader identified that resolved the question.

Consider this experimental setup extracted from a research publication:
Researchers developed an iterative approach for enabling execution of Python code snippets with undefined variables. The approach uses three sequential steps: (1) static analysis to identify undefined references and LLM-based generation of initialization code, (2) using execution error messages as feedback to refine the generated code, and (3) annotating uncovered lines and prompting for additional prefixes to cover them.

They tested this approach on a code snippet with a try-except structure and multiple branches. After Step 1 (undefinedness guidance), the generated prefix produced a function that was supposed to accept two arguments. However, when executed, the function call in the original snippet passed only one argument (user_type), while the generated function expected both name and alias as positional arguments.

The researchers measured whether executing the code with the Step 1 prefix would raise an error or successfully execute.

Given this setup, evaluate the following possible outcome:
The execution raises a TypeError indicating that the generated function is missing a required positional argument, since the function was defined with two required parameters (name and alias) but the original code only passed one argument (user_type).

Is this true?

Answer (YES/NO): YES